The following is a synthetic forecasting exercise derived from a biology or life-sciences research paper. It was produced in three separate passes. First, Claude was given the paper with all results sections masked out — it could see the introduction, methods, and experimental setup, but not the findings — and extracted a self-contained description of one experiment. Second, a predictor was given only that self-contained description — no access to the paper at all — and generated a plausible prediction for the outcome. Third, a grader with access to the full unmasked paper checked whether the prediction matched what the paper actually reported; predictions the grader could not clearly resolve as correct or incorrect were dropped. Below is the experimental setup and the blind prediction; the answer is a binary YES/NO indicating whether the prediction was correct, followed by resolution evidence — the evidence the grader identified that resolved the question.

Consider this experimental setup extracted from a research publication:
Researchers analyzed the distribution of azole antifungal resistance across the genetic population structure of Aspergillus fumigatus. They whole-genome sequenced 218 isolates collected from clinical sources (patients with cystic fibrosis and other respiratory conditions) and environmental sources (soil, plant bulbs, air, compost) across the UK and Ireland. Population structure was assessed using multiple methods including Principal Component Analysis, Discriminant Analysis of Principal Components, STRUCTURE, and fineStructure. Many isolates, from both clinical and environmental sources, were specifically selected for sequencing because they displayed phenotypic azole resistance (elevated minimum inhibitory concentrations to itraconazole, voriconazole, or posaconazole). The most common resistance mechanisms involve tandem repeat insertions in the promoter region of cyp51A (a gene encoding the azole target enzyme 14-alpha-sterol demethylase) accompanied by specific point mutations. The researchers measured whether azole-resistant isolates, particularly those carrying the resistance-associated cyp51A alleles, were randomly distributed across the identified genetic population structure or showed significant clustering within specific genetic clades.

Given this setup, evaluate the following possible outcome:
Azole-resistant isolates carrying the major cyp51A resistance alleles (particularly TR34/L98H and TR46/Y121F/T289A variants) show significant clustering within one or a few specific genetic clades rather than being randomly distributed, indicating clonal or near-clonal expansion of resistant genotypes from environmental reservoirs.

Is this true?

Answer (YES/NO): YES